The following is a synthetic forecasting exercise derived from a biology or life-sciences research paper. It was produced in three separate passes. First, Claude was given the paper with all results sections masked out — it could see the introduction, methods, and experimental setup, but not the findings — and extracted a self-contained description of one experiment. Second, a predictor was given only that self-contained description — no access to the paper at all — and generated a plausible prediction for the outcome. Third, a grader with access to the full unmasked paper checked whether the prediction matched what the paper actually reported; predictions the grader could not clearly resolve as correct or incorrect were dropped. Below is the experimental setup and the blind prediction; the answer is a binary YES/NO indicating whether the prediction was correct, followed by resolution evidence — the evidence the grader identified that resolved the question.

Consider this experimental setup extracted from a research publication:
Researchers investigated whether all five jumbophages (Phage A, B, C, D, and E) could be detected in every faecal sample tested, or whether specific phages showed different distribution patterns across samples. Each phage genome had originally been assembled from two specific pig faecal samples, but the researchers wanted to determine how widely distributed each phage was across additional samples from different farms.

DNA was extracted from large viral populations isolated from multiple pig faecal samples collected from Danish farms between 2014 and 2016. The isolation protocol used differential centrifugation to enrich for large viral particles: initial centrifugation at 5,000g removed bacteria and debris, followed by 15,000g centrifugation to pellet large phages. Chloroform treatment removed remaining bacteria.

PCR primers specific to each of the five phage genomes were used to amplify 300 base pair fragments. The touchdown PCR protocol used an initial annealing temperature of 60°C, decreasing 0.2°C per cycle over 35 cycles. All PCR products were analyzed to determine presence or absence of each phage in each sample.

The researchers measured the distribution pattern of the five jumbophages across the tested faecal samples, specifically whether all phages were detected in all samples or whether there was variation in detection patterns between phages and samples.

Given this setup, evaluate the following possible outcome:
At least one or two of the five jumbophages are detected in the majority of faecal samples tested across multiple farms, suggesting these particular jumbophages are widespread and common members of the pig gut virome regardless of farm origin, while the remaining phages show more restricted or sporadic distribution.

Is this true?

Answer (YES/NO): YES